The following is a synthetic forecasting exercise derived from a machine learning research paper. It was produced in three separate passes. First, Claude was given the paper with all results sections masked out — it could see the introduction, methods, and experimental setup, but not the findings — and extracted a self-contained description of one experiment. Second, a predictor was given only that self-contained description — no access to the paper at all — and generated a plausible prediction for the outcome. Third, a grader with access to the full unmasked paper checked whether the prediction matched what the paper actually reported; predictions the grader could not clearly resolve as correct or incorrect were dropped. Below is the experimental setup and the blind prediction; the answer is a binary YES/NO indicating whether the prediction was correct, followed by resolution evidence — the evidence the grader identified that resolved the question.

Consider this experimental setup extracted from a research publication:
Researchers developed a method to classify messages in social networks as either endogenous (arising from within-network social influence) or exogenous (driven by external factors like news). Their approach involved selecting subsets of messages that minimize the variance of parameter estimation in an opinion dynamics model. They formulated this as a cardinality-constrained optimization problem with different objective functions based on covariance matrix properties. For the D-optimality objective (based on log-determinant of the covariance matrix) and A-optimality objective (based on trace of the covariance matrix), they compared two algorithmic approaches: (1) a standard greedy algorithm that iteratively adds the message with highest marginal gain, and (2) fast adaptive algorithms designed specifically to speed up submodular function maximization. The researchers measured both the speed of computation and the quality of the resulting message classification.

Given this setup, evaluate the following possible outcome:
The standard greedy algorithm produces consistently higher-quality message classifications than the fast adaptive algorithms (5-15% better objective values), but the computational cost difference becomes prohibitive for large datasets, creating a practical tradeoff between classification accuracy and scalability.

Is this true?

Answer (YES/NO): NO